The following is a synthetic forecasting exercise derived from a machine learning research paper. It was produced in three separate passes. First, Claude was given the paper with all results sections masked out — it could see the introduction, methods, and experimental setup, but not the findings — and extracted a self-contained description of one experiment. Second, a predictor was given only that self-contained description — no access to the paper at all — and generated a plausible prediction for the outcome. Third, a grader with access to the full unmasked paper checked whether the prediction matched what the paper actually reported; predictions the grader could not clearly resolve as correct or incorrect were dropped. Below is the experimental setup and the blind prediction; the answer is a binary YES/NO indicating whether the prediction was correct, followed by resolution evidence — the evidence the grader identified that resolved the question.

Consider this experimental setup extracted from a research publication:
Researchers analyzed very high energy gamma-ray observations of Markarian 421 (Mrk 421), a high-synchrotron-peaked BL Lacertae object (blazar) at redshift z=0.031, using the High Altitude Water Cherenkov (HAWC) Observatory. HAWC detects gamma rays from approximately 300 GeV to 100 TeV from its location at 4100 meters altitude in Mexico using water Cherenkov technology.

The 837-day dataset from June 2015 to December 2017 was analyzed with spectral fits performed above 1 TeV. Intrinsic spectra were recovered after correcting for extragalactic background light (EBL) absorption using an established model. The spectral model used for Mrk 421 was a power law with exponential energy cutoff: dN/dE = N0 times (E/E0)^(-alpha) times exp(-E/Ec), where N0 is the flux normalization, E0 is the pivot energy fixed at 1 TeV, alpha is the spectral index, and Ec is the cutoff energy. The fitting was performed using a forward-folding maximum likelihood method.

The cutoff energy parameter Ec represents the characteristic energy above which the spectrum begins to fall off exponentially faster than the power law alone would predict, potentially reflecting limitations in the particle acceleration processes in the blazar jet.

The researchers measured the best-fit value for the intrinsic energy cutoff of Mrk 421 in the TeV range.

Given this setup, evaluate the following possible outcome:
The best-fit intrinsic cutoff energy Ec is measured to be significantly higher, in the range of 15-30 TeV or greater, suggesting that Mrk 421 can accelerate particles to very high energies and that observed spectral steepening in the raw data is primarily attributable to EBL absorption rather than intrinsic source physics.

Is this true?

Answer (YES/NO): NO